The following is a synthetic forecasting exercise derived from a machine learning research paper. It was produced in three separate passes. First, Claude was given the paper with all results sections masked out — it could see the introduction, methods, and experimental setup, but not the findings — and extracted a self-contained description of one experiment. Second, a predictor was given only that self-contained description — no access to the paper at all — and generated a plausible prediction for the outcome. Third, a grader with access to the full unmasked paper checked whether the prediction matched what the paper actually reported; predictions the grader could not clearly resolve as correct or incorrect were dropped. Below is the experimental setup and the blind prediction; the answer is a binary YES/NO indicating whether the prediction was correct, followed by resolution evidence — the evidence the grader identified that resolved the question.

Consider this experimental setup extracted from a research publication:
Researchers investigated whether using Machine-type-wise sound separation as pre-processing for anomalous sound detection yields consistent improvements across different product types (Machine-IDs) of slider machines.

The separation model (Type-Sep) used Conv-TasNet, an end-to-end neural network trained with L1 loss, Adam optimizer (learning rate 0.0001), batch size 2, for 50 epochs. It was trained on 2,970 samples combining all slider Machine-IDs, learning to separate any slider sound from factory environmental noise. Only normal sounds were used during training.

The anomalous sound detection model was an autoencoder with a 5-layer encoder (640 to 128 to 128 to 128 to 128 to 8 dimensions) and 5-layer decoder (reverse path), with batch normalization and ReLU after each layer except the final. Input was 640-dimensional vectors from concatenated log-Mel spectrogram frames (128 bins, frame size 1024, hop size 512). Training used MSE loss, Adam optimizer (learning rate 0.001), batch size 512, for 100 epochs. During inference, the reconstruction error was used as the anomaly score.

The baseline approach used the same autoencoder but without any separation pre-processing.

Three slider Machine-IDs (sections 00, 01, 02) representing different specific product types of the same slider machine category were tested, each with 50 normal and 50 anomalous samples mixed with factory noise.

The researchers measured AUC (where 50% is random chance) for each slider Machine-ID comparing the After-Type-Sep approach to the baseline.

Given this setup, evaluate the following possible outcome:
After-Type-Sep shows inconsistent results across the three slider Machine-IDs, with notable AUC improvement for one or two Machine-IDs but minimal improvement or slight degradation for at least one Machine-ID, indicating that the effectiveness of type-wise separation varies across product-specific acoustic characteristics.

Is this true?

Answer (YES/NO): NO